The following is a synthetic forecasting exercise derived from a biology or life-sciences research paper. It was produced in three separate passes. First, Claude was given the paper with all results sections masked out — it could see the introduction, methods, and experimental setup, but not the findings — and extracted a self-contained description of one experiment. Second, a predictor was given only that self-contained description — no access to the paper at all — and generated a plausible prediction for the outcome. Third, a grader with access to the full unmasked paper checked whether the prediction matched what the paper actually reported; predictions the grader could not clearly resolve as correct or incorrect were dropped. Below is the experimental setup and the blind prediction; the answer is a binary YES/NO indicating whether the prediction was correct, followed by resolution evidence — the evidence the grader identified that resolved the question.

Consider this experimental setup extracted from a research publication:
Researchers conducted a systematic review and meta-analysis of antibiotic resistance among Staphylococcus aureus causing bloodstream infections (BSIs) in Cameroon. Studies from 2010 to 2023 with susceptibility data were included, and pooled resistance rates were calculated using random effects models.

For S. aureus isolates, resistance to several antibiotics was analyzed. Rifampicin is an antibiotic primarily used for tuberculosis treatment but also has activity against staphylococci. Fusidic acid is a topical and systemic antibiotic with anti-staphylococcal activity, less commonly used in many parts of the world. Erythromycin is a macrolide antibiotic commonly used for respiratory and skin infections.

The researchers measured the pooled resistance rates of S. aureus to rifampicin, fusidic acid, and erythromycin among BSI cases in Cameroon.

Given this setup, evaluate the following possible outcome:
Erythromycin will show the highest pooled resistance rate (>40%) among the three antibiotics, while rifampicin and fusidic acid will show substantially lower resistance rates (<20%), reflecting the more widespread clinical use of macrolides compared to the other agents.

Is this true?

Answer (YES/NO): YES